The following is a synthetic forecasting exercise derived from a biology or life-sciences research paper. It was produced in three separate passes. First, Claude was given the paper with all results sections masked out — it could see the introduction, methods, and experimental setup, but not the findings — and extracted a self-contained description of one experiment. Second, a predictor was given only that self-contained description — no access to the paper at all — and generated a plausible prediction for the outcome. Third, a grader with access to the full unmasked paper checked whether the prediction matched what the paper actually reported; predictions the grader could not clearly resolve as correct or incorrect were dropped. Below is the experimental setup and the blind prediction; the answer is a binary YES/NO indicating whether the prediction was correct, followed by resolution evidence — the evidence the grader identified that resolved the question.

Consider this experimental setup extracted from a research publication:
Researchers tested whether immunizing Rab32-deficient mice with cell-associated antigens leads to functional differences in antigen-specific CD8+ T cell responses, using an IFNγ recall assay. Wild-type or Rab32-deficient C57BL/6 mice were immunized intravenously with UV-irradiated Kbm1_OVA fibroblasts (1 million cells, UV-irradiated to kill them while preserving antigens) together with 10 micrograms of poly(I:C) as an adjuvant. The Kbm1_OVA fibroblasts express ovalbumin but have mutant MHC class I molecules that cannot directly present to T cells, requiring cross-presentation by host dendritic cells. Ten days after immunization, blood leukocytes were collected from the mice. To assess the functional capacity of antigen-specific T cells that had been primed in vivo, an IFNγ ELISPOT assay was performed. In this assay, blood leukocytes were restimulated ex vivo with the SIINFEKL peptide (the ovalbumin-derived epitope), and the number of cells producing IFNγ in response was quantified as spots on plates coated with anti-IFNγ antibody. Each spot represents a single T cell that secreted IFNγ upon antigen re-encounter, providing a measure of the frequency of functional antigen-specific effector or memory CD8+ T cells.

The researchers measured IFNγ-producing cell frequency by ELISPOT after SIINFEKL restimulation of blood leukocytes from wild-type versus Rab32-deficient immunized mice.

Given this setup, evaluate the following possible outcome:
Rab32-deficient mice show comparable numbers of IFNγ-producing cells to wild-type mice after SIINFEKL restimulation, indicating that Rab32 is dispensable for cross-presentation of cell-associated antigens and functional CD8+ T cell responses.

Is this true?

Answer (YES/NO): NO